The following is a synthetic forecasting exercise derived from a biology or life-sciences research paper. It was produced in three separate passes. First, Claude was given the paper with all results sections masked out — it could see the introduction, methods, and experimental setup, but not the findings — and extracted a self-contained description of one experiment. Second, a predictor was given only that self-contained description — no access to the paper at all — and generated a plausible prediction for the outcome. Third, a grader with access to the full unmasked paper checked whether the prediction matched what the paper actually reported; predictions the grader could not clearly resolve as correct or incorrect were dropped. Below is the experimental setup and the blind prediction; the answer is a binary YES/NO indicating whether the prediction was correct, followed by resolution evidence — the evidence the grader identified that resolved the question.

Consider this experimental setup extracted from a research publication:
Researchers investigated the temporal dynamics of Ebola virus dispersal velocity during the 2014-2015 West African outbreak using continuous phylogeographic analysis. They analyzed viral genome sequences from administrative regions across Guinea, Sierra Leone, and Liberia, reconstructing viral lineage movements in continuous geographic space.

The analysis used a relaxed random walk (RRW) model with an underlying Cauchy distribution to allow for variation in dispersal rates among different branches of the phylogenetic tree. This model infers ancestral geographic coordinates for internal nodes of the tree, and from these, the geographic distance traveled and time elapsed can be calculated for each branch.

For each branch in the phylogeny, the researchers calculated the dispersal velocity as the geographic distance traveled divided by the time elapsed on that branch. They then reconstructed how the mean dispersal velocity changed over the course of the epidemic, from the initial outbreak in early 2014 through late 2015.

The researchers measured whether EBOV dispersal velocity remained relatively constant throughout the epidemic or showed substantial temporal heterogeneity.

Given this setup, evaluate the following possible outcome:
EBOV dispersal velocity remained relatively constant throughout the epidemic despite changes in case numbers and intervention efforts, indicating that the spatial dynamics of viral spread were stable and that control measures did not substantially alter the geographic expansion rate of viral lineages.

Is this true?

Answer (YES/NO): NO